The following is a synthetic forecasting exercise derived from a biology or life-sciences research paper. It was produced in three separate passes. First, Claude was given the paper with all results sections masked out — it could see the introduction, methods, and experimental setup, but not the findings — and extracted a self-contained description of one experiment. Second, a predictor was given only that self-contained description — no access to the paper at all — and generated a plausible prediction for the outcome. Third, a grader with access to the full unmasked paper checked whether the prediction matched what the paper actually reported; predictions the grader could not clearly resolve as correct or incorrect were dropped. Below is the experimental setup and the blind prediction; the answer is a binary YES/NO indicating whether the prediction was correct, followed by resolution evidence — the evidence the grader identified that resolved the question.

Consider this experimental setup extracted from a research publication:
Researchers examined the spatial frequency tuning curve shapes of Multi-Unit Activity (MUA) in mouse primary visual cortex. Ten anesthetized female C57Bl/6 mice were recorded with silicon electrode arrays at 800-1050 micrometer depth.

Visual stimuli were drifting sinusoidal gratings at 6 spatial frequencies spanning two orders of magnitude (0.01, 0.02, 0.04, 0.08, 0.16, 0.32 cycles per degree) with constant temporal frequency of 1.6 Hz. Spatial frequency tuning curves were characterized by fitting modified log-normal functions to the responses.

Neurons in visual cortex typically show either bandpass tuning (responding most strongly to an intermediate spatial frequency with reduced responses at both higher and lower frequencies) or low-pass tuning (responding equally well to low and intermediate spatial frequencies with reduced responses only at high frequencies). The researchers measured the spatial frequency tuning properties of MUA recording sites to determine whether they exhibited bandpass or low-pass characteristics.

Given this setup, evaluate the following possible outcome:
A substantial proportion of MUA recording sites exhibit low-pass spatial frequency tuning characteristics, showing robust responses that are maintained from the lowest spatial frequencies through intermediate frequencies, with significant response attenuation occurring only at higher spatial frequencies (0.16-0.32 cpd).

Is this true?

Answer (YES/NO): NO